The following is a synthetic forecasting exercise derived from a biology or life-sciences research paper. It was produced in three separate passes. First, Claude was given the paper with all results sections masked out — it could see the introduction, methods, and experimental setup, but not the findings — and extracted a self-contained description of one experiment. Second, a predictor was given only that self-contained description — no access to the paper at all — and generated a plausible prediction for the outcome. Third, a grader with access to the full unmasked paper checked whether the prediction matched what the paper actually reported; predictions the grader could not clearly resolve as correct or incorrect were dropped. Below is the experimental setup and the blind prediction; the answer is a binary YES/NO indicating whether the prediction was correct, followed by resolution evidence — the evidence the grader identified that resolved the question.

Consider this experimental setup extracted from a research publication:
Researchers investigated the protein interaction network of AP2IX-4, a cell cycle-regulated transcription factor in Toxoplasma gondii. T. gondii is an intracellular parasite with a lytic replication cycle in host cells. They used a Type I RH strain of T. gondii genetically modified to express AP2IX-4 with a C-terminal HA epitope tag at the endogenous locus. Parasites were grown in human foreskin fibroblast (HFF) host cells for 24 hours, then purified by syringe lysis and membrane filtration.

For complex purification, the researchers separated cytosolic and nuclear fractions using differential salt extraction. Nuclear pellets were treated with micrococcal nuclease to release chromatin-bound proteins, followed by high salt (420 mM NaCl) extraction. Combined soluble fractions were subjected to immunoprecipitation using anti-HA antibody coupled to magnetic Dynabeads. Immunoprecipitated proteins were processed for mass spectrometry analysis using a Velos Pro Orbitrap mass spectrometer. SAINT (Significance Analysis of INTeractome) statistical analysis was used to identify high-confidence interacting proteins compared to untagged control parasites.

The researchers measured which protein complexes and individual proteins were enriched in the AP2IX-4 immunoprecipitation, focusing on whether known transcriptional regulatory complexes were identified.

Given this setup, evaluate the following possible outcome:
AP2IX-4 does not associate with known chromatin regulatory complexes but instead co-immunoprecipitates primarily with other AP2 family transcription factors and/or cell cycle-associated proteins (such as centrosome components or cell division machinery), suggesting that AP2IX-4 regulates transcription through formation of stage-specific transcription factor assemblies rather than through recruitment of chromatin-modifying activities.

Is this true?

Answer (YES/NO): NO